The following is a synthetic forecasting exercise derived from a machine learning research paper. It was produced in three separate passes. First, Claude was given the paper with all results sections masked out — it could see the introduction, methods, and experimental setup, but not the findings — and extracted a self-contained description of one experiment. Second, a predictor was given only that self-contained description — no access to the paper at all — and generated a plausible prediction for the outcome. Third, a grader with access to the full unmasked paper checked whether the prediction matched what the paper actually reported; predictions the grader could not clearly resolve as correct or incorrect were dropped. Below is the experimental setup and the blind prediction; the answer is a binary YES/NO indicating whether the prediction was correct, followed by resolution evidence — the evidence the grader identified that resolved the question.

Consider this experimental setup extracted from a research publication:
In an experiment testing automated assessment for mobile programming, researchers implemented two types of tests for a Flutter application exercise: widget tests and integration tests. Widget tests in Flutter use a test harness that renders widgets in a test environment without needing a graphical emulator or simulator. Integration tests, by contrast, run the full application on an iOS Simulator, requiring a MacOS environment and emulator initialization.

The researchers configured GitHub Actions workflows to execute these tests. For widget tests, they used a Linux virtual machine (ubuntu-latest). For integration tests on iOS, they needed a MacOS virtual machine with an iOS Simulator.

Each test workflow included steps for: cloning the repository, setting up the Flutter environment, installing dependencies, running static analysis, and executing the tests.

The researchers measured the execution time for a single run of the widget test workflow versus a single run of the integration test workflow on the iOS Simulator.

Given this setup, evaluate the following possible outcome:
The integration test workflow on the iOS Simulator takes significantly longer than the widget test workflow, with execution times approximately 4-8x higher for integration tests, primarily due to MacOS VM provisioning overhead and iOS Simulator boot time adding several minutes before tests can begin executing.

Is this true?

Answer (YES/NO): YES